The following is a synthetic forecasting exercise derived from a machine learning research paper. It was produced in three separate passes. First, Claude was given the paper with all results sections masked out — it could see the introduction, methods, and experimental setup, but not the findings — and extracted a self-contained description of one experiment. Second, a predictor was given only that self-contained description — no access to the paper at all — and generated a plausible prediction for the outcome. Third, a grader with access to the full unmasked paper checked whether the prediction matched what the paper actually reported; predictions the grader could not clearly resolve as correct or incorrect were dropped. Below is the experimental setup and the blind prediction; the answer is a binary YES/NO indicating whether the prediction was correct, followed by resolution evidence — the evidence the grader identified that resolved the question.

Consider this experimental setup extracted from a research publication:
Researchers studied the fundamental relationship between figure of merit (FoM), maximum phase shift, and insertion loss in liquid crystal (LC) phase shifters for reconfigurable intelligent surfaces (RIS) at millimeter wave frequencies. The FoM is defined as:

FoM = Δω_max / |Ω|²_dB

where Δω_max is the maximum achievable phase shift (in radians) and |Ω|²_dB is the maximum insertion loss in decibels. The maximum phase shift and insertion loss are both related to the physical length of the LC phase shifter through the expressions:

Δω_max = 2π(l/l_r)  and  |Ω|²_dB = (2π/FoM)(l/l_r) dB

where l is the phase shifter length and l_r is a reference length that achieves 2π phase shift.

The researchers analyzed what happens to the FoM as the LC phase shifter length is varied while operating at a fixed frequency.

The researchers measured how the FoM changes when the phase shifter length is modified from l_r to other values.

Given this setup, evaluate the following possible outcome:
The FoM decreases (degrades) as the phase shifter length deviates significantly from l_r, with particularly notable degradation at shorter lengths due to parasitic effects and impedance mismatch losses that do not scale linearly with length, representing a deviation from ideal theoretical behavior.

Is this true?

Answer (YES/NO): NO